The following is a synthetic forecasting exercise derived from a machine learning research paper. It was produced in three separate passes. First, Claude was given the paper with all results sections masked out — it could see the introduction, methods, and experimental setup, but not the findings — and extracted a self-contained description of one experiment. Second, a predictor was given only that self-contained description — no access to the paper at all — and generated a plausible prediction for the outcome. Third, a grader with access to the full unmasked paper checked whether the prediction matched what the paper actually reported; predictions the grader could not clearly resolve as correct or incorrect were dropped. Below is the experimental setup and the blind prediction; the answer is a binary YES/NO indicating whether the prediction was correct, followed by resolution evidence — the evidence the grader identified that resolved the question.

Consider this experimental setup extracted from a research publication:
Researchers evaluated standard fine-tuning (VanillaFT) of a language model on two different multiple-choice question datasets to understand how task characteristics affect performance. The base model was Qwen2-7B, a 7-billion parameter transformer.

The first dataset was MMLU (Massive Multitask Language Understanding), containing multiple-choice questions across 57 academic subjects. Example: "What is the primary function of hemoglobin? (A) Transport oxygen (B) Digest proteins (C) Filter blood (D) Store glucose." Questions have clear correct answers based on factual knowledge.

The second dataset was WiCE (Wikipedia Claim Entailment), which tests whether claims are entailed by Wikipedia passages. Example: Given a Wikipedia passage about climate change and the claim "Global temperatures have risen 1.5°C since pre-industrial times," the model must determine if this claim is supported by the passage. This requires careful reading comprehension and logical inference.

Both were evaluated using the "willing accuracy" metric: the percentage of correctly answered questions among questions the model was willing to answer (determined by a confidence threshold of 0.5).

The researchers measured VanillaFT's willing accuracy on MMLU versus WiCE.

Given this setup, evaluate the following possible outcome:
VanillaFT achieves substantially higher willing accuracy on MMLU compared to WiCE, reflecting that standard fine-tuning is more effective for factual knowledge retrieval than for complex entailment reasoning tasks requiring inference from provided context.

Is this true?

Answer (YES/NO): YES